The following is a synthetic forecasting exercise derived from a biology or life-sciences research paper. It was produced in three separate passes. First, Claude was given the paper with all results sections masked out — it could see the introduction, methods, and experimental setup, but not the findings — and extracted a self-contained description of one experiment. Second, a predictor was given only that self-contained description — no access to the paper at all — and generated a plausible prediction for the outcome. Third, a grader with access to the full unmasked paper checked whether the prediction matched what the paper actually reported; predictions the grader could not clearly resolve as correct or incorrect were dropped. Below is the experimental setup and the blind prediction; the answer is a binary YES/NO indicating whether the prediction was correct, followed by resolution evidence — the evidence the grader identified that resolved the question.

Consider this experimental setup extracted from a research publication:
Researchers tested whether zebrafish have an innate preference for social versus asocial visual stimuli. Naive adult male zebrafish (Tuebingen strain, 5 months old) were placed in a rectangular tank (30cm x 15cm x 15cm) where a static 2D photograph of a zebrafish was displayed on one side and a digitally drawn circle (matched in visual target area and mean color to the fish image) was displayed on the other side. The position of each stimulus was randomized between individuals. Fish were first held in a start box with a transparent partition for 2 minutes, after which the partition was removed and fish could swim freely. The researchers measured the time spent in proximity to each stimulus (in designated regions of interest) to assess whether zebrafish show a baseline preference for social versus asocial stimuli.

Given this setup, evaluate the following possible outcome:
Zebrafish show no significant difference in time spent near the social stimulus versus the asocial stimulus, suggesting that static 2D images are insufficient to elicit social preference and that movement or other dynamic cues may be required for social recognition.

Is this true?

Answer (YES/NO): NO